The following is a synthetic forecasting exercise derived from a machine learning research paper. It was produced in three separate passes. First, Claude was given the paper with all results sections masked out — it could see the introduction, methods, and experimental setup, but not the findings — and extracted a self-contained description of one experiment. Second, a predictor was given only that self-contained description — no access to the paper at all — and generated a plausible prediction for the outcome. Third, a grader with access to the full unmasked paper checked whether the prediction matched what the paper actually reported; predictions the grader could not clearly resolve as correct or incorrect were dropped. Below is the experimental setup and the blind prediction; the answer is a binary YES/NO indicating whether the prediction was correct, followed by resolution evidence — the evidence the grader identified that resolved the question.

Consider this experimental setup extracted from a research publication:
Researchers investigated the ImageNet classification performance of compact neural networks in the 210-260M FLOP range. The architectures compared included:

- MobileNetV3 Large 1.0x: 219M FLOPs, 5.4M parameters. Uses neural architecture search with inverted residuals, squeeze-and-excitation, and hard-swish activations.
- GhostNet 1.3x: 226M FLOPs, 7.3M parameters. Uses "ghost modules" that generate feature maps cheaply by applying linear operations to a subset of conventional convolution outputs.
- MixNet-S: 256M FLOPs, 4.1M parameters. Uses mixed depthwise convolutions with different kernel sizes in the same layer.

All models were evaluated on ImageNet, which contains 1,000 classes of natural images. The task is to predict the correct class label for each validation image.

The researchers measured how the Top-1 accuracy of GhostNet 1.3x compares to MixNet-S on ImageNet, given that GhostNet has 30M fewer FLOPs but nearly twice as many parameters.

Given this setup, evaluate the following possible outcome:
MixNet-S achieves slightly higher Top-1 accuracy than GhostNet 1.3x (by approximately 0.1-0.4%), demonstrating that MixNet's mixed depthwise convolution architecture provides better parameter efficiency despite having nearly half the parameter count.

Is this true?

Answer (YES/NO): YES